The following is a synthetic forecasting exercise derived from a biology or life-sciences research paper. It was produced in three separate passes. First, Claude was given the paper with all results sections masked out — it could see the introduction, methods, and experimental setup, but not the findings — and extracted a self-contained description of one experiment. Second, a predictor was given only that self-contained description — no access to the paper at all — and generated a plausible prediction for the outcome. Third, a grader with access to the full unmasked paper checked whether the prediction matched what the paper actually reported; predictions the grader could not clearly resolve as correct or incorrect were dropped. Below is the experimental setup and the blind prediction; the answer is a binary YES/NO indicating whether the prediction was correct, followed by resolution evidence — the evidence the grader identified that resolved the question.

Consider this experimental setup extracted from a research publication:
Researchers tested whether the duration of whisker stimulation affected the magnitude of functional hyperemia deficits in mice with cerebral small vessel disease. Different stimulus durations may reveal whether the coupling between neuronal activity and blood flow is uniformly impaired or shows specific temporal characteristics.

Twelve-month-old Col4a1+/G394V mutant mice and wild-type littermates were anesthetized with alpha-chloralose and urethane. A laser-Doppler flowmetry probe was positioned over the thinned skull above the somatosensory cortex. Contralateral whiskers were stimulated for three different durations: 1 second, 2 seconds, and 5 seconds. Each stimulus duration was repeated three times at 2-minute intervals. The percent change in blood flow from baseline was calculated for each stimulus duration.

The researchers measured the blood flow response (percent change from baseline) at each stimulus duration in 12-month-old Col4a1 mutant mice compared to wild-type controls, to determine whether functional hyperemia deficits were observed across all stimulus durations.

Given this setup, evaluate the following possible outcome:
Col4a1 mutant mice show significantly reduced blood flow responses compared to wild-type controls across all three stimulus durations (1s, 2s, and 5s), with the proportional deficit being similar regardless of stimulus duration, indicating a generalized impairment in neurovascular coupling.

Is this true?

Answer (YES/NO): YES